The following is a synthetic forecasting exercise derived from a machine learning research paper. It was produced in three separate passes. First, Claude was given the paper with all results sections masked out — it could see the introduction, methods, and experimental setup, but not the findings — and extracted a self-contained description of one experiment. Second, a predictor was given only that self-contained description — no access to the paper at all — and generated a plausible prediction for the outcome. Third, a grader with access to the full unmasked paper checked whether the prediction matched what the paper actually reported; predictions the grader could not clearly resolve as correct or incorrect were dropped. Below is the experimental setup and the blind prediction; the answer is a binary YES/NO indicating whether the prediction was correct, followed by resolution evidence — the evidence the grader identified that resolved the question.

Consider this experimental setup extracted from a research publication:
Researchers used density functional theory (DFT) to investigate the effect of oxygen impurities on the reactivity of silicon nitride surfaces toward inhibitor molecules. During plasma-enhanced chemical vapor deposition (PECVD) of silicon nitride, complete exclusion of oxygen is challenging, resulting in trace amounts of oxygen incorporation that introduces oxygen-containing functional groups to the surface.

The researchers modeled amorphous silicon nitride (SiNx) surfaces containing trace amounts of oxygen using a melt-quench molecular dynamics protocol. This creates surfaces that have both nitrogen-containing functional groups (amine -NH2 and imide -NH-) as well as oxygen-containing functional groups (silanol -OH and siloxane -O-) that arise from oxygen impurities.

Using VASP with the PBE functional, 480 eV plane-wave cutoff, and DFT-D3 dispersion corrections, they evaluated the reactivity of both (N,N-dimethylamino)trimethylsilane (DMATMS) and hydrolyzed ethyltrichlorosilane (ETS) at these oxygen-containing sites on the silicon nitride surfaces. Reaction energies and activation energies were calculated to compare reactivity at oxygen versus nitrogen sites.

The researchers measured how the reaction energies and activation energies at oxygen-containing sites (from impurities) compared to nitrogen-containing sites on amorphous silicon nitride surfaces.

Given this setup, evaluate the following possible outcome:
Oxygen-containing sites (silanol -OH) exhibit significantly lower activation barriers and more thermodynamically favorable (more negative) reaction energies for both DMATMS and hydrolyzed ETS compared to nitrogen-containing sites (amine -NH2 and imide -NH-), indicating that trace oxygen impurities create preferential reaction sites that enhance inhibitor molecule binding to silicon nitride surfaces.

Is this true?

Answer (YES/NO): NO